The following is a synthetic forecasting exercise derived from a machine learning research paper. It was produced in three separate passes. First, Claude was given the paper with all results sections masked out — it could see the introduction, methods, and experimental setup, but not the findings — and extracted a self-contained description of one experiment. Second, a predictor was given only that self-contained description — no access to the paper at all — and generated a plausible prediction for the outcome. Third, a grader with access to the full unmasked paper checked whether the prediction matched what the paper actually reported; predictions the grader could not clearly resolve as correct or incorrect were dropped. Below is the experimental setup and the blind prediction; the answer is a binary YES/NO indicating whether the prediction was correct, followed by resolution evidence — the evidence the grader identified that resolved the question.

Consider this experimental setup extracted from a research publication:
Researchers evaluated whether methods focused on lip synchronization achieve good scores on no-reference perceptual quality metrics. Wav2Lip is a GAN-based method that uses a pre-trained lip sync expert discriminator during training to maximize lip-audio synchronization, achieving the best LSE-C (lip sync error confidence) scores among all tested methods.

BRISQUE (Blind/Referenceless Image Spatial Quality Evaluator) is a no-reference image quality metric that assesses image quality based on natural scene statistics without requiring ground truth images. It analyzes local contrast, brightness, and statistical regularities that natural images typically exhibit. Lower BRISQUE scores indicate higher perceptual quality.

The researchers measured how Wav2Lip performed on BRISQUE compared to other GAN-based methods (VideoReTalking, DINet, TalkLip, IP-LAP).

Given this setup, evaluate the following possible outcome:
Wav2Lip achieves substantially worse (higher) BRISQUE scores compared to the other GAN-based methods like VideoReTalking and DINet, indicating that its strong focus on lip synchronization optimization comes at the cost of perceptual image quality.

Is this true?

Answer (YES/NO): NO